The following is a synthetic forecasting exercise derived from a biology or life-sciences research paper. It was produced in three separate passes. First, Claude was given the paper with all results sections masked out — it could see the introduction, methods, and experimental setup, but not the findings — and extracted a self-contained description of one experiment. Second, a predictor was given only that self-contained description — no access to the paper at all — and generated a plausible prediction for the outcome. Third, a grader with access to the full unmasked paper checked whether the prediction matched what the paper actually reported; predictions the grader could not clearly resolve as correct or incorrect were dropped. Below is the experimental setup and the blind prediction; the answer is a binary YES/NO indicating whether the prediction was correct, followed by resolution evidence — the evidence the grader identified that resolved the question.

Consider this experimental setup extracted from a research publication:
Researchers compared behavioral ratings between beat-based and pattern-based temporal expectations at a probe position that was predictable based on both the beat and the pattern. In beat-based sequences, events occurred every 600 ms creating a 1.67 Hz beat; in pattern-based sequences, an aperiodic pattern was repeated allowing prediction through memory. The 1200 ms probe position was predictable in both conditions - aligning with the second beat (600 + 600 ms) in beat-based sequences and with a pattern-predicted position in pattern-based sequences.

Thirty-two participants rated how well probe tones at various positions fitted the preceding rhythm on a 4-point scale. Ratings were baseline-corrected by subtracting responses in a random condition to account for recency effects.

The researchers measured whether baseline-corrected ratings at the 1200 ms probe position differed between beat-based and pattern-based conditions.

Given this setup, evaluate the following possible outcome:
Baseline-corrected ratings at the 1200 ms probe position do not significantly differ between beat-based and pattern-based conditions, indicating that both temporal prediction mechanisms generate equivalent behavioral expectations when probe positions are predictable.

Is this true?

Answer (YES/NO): NO